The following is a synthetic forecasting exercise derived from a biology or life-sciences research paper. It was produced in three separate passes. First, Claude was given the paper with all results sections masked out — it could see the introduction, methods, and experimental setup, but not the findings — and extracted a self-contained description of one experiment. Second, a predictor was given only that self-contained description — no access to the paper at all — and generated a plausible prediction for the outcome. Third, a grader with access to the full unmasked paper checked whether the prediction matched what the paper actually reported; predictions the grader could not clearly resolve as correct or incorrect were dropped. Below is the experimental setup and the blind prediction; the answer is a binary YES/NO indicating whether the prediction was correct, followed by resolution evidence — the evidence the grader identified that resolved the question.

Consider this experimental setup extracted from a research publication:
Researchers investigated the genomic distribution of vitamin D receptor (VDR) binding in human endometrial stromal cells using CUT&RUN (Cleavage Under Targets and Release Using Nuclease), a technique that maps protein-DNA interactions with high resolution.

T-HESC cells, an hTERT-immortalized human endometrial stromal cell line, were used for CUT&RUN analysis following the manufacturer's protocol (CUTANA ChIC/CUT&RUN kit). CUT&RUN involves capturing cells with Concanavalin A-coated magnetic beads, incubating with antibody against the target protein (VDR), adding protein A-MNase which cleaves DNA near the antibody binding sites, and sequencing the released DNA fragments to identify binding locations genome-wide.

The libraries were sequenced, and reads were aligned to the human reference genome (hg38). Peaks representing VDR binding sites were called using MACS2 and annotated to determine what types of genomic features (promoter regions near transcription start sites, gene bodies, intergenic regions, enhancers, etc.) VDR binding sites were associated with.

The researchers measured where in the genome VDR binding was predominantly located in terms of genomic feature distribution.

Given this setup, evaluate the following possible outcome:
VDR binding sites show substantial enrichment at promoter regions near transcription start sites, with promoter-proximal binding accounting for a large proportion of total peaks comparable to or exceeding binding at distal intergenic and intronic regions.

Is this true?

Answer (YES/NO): NO